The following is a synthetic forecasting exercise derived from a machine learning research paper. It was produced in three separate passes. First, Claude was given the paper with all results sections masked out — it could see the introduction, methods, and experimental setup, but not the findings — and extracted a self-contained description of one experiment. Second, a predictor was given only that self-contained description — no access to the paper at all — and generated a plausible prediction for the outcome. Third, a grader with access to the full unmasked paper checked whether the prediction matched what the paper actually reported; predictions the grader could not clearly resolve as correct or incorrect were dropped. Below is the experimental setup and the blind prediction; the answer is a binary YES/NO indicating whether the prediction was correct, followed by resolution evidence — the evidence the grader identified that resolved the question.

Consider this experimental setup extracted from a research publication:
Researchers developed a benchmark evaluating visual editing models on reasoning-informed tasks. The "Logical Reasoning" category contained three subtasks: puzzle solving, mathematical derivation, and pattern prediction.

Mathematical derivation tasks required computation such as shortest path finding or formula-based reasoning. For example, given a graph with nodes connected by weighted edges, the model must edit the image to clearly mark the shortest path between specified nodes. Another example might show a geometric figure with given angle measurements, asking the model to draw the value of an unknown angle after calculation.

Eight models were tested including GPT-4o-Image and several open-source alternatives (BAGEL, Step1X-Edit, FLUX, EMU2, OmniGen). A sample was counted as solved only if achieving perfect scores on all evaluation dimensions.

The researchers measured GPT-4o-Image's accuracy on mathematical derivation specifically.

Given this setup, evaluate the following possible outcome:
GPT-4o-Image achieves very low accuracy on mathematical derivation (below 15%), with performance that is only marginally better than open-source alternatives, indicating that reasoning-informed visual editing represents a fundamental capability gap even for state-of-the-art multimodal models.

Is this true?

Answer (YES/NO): NO